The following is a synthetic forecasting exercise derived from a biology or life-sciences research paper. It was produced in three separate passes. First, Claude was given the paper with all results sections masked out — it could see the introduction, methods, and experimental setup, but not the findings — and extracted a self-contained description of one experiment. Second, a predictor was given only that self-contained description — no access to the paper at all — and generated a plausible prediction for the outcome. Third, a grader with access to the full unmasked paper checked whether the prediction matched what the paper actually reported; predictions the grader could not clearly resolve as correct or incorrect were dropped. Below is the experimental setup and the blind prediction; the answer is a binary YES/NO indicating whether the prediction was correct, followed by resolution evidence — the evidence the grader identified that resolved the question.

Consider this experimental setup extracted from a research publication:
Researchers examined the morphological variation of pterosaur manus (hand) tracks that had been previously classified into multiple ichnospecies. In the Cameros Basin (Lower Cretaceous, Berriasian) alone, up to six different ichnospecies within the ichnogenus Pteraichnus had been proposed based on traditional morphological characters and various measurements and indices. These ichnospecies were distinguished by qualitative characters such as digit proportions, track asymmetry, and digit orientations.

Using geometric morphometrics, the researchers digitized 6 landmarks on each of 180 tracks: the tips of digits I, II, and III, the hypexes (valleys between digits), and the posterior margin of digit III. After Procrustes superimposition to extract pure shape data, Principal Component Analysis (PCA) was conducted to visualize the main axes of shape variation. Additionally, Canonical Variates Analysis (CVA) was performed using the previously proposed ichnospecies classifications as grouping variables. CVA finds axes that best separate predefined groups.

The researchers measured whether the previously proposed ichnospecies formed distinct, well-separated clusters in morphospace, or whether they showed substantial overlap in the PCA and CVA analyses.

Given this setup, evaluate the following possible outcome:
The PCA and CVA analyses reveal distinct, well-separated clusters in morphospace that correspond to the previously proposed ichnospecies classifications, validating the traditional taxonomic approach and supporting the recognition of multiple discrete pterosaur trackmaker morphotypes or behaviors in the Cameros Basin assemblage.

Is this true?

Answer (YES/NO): NO